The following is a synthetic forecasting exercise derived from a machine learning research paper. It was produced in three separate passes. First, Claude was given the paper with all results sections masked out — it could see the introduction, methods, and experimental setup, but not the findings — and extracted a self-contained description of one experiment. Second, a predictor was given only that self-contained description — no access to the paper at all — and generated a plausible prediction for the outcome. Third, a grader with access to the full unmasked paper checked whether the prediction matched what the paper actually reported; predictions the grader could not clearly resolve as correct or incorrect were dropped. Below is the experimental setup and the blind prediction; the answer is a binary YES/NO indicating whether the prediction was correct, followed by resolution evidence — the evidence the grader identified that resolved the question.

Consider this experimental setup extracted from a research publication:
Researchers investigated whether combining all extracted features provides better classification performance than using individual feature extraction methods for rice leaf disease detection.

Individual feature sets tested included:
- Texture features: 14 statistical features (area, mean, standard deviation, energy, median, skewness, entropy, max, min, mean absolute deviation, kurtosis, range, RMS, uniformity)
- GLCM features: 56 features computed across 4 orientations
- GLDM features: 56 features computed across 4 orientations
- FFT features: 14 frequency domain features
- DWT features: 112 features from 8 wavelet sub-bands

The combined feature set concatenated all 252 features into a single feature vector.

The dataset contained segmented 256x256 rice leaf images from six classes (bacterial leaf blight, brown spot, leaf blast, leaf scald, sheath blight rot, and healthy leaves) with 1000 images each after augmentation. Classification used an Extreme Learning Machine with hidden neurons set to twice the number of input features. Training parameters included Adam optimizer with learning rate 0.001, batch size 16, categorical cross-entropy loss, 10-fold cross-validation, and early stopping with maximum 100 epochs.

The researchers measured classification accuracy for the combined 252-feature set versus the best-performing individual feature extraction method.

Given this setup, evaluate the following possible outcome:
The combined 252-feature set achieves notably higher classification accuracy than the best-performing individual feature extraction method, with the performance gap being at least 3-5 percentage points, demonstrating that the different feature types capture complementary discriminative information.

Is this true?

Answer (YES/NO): YES